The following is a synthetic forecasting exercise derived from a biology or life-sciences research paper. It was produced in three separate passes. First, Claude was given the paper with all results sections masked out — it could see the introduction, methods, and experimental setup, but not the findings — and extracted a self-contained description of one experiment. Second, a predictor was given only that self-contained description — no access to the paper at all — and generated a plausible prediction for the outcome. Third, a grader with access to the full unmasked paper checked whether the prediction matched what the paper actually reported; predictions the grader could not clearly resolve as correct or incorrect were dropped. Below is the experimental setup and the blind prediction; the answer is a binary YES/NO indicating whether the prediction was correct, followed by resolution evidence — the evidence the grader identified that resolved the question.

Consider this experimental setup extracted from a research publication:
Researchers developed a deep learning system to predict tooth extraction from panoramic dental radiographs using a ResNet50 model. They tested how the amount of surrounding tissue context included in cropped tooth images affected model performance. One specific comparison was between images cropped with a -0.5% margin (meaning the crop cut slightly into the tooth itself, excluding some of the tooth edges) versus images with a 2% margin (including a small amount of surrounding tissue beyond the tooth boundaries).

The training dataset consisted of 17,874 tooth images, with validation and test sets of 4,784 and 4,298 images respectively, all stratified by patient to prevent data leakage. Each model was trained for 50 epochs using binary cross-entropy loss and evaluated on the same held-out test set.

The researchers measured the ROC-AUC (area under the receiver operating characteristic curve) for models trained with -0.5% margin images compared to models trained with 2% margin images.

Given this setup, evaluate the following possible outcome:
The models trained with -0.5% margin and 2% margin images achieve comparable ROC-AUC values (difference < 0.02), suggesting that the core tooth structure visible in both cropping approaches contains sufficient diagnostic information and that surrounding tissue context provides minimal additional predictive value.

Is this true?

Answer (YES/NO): NO